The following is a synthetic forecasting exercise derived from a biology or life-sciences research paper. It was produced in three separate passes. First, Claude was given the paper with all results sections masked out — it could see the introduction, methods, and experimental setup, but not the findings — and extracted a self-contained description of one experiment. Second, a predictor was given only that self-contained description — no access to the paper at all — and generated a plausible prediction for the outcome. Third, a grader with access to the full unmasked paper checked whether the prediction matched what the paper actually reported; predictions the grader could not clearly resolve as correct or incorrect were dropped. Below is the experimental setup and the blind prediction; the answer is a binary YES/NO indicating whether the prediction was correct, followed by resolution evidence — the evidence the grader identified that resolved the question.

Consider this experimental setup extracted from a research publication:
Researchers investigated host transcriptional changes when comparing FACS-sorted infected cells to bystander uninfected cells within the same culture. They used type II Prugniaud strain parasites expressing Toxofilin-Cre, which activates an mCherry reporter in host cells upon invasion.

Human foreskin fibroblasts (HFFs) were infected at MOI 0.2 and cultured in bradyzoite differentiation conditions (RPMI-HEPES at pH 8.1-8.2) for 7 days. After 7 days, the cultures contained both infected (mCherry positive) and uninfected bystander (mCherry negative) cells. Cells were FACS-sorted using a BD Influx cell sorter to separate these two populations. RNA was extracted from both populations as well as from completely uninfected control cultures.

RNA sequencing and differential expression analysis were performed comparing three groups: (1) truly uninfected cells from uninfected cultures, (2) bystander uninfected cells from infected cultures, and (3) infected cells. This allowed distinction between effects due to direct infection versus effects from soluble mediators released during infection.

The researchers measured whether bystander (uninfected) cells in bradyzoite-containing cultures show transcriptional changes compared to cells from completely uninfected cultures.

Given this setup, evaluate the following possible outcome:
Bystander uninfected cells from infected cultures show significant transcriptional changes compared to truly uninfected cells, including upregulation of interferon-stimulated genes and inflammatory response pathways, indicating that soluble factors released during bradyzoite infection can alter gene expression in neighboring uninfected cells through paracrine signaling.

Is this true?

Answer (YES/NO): NO